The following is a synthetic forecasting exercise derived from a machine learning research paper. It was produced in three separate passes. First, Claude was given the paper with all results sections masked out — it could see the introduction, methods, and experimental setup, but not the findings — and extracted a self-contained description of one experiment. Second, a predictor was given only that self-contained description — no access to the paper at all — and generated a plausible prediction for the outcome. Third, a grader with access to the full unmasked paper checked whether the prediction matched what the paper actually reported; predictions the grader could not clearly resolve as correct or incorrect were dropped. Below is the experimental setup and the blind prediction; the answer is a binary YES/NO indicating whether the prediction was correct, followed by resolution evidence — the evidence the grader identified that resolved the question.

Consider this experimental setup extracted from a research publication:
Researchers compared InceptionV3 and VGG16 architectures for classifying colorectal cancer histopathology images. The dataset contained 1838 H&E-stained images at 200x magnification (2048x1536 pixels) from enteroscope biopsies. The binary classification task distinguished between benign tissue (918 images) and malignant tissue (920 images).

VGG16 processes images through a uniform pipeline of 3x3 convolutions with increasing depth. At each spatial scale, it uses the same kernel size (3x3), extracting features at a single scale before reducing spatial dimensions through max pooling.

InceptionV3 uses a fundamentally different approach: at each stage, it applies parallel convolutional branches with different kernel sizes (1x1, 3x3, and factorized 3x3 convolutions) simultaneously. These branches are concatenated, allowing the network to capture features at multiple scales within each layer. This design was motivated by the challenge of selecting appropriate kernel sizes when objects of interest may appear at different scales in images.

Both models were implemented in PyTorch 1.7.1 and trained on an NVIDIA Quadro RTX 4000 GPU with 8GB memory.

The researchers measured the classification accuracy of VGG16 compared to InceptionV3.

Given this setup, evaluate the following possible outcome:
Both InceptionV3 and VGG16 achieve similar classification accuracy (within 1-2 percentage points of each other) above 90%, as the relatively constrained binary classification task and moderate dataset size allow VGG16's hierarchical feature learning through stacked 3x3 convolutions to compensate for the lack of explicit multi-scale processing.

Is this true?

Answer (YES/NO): NO